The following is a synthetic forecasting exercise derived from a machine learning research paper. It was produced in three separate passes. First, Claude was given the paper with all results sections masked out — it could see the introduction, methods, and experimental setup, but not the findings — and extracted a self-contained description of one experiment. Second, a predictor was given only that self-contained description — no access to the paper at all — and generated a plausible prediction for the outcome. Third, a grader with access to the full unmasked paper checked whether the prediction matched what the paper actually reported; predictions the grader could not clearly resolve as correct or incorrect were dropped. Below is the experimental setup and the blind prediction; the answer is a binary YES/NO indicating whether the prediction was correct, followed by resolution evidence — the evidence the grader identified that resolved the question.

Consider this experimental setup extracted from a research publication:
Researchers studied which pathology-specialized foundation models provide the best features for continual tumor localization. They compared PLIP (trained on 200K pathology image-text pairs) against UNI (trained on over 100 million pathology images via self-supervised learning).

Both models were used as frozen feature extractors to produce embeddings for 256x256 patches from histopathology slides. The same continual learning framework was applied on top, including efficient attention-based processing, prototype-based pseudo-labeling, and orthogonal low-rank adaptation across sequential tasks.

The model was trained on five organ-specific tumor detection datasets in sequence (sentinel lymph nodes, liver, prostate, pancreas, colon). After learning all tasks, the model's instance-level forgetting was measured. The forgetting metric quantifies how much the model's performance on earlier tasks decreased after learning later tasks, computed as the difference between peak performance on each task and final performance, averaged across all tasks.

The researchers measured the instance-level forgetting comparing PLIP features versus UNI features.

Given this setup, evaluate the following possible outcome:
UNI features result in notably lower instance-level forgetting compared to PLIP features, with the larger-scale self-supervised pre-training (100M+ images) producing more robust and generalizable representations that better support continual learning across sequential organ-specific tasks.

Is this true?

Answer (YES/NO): YES